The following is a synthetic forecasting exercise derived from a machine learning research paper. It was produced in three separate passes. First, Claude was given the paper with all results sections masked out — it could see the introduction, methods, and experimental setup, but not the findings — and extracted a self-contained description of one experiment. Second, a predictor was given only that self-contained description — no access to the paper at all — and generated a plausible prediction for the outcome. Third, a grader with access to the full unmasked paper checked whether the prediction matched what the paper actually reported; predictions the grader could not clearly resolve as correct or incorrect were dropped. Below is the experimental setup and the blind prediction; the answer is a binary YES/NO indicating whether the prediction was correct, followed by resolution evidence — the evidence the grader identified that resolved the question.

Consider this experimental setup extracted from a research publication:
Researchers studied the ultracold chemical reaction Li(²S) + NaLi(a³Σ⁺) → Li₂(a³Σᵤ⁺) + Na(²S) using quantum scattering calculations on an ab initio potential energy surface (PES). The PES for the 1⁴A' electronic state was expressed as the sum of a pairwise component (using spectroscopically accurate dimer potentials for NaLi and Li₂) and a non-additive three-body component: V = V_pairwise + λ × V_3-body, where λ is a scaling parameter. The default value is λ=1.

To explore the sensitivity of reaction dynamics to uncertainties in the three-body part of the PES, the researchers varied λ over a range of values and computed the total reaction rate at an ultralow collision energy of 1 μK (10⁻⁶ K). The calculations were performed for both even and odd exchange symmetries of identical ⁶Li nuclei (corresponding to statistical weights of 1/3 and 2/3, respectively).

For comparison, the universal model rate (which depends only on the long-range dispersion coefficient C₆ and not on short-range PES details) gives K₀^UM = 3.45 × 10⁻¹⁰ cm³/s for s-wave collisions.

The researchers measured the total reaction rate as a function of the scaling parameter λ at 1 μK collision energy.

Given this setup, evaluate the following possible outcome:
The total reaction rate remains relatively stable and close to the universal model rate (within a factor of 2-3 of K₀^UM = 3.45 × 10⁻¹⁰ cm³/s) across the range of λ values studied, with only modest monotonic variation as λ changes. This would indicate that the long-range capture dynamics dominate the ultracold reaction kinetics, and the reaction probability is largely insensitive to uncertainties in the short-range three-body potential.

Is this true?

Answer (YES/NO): NO